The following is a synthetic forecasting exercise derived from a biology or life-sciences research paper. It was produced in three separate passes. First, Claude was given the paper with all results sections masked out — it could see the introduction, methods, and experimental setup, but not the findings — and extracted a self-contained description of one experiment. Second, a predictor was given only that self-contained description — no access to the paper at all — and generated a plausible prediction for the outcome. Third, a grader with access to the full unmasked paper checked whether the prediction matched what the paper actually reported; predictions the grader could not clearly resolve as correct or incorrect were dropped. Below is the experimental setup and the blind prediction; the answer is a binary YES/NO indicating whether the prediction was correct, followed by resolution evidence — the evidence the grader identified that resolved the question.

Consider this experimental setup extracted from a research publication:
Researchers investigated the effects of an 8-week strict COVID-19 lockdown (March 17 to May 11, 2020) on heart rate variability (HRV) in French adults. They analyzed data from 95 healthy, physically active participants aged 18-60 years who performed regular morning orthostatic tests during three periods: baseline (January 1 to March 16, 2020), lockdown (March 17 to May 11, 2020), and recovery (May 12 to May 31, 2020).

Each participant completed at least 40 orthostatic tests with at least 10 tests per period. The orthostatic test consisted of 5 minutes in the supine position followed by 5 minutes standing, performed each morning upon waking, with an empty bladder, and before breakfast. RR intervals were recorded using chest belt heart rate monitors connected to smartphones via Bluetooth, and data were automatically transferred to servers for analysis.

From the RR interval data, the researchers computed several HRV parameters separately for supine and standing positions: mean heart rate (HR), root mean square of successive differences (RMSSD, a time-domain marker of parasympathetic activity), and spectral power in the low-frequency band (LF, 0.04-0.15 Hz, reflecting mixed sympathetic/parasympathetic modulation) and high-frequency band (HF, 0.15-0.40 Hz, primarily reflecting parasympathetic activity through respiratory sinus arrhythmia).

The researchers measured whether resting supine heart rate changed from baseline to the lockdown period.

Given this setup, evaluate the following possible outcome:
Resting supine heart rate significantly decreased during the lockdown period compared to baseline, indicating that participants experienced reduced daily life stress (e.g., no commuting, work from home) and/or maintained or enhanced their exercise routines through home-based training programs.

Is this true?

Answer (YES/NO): NO